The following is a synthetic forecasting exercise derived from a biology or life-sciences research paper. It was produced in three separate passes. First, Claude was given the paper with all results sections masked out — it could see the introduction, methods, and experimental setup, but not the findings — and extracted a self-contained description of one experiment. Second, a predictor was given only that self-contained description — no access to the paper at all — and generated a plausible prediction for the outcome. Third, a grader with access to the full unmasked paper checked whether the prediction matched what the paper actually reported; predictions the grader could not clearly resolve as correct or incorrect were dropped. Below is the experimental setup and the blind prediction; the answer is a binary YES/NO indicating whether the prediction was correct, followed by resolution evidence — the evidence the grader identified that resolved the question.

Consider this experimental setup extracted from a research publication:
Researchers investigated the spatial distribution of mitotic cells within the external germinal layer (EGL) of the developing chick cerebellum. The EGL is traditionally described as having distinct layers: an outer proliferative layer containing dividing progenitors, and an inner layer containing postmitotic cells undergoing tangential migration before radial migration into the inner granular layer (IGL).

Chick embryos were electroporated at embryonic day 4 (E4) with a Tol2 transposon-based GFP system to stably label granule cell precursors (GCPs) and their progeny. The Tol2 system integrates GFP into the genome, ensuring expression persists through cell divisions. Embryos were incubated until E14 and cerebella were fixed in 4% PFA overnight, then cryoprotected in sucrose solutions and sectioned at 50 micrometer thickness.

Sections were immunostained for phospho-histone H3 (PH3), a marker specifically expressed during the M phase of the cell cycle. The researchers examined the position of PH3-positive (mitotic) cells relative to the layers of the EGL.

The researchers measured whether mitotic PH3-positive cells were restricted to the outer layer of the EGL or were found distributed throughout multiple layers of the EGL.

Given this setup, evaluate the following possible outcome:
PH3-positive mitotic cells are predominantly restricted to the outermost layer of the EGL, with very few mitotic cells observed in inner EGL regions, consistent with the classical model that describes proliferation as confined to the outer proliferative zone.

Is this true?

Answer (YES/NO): NO